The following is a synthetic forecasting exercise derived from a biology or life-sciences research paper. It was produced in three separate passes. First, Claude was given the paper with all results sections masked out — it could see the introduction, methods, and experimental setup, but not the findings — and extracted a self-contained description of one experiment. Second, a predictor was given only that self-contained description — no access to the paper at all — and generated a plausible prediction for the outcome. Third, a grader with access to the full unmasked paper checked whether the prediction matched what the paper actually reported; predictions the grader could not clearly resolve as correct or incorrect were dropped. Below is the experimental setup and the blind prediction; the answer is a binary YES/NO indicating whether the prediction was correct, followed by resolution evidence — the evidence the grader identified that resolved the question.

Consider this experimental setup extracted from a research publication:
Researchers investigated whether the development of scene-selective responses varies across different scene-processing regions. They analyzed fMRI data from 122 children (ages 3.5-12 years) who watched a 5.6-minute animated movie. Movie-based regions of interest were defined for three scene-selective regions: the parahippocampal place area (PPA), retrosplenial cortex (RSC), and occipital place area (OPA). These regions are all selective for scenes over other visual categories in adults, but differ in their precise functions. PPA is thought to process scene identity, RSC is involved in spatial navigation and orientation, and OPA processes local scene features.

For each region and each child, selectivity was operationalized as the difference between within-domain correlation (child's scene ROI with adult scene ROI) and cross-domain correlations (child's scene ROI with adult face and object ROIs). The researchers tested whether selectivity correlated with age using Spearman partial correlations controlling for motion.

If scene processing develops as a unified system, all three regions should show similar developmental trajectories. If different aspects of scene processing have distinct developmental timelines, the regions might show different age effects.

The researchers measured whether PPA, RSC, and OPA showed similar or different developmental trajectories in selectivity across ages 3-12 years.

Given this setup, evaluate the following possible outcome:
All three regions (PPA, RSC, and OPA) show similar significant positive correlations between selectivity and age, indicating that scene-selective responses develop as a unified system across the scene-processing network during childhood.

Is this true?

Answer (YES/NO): NO